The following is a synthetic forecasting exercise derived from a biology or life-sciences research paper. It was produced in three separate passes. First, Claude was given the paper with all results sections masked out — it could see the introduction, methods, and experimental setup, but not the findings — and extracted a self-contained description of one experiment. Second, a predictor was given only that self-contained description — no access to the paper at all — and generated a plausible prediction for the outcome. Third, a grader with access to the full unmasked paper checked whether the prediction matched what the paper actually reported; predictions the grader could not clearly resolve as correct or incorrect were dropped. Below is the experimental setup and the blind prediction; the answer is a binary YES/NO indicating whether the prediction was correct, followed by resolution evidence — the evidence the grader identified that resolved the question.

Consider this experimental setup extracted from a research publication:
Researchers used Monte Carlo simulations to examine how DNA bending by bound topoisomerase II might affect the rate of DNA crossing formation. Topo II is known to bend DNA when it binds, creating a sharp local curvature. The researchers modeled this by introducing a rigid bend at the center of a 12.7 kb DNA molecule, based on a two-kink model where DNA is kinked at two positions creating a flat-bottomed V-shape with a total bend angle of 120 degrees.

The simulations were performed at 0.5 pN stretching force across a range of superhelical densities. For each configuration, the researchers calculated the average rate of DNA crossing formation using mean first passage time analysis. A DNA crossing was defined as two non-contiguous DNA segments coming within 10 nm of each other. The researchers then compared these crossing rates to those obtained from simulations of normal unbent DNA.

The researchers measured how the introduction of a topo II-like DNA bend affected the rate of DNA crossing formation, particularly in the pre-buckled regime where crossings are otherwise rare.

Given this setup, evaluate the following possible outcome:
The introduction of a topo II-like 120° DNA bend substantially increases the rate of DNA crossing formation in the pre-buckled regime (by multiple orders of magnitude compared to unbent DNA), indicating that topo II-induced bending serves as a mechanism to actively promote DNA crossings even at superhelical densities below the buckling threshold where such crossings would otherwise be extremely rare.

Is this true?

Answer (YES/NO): NO